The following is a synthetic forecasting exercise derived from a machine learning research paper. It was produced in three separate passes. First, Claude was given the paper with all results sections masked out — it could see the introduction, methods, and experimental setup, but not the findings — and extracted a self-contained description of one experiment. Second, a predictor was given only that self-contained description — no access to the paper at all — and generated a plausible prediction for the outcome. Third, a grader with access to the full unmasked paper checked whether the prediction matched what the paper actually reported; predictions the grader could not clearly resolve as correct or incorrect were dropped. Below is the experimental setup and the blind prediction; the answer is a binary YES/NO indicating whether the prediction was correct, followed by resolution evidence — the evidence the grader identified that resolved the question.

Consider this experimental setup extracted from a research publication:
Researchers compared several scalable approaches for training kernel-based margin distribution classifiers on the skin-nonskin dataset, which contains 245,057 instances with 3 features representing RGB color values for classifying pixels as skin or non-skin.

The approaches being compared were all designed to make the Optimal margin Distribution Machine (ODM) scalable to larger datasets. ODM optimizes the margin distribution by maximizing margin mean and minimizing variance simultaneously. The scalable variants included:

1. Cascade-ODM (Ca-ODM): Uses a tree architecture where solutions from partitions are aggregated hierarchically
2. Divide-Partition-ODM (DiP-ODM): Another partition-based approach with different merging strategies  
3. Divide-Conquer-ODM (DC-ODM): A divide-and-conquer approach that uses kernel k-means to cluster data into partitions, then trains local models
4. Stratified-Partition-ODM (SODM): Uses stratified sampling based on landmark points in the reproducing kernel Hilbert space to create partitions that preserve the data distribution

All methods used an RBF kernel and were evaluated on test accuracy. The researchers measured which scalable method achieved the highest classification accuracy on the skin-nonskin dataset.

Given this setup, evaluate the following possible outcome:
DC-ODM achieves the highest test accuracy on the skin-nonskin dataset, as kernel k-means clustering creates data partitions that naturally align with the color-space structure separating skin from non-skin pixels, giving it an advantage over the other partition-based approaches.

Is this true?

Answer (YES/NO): YES